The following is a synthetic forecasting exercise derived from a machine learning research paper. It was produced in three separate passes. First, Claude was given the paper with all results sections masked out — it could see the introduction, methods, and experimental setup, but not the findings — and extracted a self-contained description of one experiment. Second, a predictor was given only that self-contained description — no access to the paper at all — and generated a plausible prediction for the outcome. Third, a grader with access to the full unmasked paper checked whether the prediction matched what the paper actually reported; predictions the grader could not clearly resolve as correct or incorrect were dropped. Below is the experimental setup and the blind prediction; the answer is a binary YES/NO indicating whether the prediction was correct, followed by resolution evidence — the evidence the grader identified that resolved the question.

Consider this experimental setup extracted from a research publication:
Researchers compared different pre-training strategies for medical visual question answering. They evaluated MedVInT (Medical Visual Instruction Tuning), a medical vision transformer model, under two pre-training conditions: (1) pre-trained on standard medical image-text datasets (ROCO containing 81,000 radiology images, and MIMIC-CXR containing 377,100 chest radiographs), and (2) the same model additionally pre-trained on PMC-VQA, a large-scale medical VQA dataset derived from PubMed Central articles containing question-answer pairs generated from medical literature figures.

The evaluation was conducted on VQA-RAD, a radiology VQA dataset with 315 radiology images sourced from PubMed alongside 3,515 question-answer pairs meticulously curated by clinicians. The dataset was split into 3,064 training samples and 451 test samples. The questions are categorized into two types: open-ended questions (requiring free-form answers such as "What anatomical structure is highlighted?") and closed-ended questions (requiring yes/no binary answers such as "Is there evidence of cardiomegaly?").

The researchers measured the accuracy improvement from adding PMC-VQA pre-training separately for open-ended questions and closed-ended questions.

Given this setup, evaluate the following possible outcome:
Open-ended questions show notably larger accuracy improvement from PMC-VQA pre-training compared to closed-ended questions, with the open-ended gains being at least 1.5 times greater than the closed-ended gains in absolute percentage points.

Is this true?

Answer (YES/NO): YES